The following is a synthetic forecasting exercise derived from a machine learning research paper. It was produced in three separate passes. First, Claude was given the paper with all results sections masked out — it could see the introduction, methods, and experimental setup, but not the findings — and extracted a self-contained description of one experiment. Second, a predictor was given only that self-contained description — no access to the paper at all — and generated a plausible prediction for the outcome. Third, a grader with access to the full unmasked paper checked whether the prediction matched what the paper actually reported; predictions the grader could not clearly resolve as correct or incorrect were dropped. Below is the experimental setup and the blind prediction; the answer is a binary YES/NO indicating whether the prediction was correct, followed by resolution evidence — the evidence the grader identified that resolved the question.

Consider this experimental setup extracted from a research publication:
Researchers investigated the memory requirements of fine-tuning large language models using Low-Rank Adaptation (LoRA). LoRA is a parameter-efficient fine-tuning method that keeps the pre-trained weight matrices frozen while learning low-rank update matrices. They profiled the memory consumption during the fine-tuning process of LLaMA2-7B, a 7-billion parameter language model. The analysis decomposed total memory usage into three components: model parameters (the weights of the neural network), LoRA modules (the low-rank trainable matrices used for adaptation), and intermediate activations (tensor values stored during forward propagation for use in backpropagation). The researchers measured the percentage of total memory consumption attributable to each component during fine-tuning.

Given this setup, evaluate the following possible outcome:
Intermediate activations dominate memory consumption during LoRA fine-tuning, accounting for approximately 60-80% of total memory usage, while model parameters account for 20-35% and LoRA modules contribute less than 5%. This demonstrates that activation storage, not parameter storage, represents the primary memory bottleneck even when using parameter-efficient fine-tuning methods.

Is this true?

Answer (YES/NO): NO